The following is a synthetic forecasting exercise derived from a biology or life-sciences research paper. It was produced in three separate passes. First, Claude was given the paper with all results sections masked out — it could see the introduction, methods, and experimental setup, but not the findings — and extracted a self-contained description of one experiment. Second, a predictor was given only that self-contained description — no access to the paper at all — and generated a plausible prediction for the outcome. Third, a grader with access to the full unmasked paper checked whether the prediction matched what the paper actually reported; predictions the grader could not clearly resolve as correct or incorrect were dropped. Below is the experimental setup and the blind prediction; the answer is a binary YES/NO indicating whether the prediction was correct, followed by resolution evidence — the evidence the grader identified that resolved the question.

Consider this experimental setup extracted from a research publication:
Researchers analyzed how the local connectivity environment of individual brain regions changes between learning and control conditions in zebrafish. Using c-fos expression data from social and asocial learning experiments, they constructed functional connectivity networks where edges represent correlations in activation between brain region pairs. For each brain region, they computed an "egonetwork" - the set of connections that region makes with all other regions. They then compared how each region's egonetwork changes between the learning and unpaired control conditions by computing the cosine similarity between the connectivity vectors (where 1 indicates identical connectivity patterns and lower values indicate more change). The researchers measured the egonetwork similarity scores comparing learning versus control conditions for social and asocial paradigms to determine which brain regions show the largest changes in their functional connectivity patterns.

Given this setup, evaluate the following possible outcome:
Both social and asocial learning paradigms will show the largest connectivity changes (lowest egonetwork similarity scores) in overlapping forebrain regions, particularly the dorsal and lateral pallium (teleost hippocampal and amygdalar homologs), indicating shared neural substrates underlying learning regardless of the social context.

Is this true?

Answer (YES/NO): NO